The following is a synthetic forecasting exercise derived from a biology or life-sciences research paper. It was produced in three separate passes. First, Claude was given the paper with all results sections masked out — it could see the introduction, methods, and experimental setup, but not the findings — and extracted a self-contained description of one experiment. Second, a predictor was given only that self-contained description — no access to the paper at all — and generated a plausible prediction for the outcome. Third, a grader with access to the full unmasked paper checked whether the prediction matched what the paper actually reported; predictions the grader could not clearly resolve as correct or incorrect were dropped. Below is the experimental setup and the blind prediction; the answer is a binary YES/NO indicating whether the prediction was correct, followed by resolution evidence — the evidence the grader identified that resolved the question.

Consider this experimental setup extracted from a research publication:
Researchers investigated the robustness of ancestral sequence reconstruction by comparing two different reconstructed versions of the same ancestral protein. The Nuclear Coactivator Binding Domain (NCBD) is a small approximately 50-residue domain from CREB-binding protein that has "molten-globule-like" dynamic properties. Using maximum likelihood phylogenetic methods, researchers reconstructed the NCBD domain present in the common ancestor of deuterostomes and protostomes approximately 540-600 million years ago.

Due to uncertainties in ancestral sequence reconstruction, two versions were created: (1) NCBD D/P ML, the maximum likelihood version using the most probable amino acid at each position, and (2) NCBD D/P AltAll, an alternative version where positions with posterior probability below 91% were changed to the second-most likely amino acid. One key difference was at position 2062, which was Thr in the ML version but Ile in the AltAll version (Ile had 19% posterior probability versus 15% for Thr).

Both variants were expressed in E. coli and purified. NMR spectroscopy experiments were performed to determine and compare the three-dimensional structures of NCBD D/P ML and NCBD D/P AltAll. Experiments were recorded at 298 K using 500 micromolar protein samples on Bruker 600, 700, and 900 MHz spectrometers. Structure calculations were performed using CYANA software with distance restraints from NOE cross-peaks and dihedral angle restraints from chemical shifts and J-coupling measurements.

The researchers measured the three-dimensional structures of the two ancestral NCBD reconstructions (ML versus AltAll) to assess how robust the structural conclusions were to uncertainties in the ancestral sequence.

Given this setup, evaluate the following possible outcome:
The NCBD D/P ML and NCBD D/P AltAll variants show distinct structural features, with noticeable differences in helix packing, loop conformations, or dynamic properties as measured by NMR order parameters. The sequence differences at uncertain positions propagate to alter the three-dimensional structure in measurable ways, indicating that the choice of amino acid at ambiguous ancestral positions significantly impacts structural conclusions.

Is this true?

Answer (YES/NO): NO